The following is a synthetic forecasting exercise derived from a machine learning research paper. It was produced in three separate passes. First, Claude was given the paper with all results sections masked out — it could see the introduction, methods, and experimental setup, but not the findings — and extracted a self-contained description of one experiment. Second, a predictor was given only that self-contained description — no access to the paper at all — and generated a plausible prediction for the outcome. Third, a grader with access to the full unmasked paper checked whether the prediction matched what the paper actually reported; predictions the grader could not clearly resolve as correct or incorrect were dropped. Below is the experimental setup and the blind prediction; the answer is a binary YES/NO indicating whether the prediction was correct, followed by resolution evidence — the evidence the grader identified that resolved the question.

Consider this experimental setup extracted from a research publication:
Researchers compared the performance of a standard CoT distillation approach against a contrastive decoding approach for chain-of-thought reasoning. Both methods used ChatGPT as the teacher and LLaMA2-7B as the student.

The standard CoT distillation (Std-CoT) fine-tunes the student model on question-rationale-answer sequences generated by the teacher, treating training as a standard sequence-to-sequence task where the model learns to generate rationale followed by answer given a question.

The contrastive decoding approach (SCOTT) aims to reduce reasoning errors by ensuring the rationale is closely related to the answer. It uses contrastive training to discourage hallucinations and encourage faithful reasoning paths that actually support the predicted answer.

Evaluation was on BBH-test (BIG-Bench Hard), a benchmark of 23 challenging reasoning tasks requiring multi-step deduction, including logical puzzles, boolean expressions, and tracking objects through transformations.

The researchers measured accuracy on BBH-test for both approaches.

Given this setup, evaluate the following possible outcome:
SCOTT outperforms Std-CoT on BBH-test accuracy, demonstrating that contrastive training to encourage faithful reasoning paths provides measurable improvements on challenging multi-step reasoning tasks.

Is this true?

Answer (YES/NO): NO